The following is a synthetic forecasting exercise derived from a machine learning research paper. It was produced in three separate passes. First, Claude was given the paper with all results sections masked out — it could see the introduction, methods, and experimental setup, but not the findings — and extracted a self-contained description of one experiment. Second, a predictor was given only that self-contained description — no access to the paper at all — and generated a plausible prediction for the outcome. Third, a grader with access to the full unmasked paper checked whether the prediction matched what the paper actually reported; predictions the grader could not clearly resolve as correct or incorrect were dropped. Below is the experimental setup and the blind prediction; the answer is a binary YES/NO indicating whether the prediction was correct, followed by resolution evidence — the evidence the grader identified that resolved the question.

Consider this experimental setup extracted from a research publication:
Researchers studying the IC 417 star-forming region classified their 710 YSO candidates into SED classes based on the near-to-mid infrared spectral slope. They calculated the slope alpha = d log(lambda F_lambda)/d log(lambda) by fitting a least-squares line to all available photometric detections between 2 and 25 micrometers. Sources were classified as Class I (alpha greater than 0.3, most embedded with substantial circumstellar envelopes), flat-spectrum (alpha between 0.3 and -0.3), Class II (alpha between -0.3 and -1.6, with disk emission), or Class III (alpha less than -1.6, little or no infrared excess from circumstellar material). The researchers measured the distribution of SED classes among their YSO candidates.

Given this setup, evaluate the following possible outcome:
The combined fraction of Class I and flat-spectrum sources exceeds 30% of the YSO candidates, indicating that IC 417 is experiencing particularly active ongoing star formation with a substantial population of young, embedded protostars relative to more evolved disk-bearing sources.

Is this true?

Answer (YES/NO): NO